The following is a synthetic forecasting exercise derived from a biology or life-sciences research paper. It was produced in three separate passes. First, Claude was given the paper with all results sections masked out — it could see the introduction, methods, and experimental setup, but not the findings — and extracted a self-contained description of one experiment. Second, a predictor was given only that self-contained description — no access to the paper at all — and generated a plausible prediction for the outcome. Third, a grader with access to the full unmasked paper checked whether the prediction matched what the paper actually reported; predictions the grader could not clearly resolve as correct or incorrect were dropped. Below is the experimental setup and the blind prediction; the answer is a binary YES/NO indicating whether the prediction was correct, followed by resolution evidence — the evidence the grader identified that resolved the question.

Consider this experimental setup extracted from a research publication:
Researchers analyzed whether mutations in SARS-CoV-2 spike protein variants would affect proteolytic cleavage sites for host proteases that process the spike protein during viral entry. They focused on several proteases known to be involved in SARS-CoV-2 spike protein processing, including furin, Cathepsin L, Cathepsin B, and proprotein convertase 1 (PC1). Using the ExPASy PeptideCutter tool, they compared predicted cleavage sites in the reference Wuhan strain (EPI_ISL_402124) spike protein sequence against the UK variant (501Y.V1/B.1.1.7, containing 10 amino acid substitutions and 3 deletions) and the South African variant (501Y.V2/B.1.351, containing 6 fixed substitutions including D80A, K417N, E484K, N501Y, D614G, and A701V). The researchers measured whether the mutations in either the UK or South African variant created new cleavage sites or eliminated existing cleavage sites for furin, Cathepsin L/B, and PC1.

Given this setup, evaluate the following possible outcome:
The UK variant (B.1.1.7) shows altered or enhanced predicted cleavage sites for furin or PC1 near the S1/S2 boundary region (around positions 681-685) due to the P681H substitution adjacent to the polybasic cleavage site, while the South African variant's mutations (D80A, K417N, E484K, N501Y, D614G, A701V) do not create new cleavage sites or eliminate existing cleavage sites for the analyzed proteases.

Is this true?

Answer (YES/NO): NO